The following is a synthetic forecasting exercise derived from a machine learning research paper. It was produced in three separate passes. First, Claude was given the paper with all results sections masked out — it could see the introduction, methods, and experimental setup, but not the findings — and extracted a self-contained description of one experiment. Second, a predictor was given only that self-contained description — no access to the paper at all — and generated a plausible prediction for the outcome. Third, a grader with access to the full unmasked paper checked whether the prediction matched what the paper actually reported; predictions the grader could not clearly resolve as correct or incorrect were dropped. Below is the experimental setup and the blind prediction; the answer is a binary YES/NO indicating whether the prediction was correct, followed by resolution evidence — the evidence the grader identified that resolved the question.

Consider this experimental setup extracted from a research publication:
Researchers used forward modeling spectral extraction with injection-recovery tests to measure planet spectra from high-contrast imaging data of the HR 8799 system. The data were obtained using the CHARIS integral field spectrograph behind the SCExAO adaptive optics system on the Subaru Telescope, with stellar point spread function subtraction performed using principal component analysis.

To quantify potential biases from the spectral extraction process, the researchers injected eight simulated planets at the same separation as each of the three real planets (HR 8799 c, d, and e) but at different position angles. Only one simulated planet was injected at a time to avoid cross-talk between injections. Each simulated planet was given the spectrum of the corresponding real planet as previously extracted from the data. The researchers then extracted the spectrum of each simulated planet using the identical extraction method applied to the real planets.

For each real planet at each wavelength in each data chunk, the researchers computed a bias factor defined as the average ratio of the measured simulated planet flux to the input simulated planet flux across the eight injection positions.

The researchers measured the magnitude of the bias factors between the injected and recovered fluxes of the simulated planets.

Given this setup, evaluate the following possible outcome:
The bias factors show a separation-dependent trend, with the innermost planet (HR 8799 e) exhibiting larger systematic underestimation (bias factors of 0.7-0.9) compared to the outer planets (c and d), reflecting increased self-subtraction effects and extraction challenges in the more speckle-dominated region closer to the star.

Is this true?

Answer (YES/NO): NO